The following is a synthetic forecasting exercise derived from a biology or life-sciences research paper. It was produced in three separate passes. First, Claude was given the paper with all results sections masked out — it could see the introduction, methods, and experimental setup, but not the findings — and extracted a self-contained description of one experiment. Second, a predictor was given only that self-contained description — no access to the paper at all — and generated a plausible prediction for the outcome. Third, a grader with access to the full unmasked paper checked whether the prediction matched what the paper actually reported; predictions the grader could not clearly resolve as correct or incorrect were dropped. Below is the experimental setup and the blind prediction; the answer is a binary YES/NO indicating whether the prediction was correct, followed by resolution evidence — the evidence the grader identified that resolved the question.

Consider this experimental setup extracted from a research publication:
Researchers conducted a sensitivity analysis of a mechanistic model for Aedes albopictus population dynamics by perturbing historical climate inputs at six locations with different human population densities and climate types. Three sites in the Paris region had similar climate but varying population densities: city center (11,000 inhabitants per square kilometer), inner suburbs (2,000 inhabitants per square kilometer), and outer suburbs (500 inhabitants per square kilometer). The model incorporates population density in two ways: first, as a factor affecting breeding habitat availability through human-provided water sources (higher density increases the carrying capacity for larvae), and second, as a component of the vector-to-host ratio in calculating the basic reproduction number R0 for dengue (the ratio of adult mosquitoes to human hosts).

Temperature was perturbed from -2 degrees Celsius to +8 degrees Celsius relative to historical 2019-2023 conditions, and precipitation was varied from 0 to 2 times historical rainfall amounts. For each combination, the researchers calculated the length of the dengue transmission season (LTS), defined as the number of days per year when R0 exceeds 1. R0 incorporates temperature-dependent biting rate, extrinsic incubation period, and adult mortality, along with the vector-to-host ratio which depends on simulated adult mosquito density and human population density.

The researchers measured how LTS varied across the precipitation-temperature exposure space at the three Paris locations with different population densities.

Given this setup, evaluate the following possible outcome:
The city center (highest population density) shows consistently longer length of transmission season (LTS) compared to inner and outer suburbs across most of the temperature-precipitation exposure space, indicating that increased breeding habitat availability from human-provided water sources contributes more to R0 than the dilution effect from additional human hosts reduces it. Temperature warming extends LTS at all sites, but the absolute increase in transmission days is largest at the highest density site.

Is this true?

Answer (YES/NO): NO